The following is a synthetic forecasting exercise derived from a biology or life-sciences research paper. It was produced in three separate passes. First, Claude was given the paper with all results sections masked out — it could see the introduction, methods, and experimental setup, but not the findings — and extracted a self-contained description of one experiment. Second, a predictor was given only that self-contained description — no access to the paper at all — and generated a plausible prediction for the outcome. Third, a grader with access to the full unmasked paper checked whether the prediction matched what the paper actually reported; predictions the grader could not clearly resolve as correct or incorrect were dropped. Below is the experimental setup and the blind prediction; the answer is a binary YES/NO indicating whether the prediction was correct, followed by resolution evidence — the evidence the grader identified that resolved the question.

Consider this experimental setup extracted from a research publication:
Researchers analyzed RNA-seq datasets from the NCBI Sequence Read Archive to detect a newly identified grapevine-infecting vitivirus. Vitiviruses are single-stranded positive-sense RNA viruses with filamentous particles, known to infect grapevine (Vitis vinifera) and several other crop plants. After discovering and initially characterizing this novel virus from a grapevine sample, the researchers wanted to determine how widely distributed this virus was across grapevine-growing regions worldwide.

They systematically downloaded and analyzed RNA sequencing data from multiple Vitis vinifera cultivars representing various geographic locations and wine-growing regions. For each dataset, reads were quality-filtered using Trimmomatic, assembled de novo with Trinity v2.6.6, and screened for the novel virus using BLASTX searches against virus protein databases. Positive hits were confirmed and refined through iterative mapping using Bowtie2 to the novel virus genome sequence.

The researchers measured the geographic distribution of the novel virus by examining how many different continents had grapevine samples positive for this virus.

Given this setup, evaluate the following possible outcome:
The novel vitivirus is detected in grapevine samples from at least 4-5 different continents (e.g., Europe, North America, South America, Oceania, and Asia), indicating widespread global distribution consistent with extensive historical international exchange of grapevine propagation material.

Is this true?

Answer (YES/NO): YES